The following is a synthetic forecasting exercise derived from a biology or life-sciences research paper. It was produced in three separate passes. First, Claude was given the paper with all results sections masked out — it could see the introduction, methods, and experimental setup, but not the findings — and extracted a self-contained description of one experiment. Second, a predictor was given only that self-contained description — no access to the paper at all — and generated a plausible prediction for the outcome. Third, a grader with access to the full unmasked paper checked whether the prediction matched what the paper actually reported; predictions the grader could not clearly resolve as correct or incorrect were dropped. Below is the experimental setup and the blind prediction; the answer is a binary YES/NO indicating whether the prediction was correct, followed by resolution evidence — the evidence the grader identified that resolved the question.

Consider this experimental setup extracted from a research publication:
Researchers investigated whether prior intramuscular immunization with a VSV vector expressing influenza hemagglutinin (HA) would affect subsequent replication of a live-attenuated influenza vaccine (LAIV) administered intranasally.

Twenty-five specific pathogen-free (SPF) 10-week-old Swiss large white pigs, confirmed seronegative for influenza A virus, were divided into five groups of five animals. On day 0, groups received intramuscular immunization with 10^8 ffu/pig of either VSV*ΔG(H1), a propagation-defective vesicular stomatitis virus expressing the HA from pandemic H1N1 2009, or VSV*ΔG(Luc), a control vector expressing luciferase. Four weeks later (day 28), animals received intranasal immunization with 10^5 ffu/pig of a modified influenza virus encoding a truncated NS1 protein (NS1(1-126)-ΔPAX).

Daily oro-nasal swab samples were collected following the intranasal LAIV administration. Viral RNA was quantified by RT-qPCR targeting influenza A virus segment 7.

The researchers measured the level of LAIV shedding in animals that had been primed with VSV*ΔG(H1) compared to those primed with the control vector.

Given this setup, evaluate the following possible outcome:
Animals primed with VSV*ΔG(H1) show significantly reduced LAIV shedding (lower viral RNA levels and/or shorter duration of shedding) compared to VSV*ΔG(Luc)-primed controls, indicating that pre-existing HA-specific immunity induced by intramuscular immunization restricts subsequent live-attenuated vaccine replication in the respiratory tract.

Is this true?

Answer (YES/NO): YES